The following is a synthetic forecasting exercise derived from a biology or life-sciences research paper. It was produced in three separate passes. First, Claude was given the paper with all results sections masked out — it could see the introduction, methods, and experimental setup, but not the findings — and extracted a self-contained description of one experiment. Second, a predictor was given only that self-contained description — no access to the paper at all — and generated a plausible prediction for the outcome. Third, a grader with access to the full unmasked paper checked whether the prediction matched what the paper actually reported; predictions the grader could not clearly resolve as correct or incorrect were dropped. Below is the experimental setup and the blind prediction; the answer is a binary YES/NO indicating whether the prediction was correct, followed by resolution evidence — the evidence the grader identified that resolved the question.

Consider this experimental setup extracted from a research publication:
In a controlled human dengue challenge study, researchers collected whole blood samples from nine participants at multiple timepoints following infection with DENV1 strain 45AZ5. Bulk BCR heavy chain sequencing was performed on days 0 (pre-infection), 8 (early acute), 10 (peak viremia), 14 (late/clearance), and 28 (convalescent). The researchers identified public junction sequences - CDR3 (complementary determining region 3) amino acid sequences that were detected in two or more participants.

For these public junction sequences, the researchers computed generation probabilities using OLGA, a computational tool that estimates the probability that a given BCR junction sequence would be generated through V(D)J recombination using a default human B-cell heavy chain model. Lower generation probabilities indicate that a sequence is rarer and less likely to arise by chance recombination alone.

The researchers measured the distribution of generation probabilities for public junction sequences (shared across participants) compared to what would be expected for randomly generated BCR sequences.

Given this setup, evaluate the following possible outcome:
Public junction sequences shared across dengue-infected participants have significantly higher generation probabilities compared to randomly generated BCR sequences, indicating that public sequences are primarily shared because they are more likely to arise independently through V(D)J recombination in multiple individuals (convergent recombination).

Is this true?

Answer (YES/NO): NO